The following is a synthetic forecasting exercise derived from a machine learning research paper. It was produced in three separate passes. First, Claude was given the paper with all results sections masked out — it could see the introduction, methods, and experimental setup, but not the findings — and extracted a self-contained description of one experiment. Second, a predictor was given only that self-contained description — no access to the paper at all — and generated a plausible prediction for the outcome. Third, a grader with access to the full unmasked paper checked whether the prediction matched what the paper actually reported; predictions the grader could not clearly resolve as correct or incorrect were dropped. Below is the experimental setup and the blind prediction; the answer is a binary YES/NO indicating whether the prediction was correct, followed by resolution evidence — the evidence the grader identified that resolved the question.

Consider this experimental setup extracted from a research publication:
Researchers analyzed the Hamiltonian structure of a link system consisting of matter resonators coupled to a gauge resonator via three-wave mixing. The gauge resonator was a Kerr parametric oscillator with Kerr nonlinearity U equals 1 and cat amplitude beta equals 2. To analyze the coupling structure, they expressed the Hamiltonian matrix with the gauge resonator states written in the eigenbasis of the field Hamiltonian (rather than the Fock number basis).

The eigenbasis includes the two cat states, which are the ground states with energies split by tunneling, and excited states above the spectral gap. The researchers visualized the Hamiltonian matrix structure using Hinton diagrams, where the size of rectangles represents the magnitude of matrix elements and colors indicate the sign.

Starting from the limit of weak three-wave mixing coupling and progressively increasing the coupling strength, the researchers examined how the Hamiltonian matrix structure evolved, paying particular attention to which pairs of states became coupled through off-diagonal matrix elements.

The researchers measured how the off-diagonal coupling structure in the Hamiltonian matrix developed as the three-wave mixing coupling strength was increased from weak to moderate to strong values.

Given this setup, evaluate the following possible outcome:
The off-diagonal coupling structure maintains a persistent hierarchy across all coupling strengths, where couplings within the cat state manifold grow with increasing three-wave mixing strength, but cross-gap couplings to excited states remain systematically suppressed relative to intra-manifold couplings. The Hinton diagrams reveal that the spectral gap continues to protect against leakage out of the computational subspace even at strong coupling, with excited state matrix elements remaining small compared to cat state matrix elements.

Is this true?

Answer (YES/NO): NO